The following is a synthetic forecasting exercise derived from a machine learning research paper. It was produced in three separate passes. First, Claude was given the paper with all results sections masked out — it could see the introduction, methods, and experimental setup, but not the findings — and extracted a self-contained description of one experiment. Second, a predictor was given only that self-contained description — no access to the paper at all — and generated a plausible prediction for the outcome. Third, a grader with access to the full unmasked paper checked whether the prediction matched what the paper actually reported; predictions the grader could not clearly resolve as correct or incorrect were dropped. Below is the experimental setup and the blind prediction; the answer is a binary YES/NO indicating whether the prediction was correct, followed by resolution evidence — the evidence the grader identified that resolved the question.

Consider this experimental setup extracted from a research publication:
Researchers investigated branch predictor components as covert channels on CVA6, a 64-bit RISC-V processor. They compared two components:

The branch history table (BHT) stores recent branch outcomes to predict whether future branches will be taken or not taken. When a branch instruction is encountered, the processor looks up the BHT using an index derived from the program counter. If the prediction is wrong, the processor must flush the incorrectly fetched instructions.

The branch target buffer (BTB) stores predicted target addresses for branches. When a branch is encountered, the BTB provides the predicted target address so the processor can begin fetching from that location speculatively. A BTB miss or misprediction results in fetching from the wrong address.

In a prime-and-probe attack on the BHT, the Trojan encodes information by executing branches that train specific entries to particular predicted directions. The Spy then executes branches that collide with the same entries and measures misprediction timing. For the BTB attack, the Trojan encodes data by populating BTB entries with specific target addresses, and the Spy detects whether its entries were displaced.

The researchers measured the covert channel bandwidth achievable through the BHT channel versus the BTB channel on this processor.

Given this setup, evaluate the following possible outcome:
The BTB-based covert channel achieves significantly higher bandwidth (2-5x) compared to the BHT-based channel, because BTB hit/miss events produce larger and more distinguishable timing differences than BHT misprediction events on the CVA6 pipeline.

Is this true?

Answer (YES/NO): NO